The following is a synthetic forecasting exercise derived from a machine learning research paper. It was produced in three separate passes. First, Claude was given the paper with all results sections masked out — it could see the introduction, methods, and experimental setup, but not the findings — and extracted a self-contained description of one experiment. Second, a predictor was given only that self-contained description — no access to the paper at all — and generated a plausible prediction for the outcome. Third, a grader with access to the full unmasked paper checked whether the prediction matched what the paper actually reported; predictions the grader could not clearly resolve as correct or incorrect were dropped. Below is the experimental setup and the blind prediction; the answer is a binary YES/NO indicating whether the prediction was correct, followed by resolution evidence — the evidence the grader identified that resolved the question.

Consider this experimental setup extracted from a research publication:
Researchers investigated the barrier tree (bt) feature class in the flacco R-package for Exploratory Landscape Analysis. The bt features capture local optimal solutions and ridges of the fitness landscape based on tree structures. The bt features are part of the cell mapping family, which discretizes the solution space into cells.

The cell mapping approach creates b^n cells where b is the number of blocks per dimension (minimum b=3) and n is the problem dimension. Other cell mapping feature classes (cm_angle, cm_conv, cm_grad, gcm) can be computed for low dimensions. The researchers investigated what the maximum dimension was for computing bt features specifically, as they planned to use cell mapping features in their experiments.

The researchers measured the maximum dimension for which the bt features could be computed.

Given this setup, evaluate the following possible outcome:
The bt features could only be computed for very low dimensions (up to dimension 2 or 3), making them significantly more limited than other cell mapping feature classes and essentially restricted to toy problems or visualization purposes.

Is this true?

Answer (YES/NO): NO